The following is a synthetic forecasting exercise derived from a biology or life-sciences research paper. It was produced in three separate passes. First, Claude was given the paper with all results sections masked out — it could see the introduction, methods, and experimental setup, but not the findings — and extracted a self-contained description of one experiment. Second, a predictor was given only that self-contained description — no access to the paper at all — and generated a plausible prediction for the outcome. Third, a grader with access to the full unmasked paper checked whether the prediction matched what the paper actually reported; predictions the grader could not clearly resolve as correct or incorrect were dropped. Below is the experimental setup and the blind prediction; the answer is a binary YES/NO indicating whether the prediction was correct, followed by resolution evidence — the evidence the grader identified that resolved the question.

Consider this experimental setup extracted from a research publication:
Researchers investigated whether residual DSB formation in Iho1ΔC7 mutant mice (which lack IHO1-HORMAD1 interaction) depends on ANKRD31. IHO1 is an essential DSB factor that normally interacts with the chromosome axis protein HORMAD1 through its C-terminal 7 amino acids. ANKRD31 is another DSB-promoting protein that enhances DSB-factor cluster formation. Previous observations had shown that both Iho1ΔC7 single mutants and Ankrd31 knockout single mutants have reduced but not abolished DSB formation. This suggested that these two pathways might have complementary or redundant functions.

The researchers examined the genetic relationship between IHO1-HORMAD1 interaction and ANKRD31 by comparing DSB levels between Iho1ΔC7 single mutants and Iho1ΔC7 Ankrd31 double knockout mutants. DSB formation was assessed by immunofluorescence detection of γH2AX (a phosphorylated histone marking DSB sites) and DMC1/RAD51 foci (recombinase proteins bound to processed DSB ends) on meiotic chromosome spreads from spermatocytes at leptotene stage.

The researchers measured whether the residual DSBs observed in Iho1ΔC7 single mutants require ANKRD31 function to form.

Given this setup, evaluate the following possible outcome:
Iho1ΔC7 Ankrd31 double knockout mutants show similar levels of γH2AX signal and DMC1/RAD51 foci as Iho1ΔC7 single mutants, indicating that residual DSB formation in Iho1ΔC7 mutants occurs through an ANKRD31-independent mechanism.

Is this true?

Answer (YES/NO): NO